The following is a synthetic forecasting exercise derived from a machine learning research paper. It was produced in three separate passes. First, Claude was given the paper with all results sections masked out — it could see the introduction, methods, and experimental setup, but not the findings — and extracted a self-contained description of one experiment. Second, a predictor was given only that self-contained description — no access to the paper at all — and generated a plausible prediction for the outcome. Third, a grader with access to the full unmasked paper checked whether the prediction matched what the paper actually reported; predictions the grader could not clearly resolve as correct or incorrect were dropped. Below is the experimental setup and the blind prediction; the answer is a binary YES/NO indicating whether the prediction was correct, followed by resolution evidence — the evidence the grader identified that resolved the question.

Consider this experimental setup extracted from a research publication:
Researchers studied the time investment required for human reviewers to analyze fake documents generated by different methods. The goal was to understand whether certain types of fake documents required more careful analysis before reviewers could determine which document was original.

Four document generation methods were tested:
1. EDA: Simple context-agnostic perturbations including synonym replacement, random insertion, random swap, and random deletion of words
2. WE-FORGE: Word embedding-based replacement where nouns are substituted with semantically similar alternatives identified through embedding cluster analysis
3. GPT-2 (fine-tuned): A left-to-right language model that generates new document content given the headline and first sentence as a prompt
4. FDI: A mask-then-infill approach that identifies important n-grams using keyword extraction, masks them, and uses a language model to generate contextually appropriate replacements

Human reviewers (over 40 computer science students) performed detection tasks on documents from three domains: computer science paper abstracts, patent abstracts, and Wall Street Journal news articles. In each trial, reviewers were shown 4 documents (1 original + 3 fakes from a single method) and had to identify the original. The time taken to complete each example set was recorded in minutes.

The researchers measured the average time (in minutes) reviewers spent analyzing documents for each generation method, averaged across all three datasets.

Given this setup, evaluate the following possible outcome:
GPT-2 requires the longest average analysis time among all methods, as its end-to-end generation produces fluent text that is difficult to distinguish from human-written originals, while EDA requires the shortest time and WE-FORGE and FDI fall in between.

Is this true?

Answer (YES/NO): YES